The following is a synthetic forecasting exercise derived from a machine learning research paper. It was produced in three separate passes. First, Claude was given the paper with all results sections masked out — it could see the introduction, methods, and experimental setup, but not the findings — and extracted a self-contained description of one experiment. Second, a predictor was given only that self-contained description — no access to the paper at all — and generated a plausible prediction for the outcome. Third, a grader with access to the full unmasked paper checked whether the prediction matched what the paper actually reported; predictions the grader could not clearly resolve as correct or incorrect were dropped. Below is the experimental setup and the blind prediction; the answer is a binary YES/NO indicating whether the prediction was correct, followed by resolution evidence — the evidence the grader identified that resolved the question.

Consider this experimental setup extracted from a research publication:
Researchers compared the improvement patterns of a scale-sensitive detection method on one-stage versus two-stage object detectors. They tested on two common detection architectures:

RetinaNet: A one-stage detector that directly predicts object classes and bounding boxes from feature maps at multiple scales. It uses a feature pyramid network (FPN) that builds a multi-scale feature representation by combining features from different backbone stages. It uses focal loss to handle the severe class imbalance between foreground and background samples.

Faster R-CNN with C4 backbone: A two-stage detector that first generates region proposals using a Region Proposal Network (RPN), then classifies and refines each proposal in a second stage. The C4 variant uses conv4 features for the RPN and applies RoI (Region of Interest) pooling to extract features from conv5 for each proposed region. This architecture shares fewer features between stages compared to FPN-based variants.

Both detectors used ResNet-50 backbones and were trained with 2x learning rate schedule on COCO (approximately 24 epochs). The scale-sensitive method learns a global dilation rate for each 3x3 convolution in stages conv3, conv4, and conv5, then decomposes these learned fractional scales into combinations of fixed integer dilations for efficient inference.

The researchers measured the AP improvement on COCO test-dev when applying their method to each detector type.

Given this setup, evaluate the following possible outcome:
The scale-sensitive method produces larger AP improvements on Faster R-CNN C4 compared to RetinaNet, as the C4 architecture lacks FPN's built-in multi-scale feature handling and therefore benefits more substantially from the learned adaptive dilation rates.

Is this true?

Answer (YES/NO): YES